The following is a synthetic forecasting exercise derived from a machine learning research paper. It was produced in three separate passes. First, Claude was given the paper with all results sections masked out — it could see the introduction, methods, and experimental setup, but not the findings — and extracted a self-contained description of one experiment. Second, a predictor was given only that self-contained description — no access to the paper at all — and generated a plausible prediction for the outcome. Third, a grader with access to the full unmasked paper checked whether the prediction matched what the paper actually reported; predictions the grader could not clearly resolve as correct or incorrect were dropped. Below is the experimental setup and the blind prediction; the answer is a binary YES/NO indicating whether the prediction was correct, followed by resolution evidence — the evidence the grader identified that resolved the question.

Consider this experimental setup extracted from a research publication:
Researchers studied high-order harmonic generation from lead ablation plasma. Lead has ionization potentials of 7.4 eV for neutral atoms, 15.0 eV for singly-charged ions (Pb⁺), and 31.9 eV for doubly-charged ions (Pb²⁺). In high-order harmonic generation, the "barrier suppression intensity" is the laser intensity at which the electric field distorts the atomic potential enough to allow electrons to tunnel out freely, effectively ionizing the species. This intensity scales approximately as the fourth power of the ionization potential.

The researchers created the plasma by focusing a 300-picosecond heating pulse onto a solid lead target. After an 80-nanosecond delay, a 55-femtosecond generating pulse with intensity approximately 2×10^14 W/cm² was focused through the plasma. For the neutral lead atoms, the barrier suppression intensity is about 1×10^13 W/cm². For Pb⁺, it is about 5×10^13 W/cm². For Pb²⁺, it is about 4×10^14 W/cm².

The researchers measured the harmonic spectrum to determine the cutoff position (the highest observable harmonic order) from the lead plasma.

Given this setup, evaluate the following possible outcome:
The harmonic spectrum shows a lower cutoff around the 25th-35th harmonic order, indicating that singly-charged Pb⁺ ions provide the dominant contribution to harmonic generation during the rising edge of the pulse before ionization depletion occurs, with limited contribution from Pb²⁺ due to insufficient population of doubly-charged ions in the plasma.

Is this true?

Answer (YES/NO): NO